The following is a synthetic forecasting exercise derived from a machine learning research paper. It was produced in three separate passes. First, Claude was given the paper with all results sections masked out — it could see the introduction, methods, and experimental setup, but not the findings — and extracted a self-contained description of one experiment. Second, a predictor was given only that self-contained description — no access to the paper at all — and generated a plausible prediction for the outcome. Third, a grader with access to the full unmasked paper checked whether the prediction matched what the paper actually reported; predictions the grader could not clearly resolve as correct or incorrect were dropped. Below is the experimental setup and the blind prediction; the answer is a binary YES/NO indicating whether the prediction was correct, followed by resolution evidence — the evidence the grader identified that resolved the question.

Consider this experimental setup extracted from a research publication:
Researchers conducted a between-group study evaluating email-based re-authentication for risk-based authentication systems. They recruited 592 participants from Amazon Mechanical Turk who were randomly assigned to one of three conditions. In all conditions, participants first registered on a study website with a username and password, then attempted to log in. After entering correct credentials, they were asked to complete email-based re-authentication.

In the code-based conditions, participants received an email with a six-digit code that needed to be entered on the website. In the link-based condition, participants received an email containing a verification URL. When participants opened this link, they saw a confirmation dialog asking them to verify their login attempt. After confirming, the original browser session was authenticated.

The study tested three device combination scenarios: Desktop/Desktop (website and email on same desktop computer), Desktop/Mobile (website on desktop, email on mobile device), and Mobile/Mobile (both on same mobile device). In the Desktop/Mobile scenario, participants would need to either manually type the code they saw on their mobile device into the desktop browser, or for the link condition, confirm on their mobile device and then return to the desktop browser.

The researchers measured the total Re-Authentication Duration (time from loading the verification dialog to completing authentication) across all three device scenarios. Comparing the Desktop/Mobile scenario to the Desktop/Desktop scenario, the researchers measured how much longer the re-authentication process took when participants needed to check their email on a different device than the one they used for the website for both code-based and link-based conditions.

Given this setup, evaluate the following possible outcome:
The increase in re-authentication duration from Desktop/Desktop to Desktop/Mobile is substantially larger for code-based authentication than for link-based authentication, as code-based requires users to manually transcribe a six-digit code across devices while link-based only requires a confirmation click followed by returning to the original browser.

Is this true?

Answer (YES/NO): YES